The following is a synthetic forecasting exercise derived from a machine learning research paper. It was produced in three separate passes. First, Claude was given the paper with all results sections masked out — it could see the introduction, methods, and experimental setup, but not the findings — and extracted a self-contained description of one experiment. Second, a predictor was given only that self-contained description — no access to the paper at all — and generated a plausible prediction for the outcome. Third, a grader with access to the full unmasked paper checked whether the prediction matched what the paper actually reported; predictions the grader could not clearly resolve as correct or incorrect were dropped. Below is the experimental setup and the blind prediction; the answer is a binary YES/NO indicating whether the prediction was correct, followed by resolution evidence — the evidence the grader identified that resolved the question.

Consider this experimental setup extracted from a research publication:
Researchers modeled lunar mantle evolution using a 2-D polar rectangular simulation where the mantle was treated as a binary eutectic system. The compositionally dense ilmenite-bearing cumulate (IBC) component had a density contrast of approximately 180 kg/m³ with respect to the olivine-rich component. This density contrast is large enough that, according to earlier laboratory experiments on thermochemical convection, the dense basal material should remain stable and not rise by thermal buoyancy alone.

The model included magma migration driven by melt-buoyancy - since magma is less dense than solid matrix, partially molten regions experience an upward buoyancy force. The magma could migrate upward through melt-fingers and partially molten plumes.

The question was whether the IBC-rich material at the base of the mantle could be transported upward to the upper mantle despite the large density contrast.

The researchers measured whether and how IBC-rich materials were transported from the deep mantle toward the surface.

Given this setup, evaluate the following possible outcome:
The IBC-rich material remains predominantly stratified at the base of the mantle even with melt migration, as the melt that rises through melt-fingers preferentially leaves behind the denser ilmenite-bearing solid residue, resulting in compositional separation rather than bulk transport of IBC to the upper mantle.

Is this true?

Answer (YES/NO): NO